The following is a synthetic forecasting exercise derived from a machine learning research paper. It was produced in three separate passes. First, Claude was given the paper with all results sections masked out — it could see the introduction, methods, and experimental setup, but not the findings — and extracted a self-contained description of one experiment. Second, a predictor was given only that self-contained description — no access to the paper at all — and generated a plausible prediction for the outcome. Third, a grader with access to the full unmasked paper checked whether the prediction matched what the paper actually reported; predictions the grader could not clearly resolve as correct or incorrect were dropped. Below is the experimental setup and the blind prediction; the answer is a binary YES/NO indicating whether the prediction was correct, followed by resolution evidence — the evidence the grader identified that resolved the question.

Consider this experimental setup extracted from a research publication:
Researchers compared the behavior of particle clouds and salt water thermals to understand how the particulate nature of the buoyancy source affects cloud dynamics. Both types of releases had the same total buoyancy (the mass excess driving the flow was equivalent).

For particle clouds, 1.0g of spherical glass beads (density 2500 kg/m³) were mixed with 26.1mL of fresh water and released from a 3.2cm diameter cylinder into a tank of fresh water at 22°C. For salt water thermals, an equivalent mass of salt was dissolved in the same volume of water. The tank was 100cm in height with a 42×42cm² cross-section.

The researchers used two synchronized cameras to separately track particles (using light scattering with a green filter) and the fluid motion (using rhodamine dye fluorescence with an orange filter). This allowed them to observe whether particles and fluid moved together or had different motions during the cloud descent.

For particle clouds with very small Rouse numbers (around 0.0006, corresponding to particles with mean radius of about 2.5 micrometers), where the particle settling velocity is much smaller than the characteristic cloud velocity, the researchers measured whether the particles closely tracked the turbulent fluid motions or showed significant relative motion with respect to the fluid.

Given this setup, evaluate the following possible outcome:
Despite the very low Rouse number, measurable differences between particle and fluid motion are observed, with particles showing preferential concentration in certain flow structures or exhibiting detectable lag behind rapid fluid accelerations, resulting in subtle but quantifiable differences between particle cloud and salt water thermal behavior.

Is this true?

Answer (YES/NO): NO